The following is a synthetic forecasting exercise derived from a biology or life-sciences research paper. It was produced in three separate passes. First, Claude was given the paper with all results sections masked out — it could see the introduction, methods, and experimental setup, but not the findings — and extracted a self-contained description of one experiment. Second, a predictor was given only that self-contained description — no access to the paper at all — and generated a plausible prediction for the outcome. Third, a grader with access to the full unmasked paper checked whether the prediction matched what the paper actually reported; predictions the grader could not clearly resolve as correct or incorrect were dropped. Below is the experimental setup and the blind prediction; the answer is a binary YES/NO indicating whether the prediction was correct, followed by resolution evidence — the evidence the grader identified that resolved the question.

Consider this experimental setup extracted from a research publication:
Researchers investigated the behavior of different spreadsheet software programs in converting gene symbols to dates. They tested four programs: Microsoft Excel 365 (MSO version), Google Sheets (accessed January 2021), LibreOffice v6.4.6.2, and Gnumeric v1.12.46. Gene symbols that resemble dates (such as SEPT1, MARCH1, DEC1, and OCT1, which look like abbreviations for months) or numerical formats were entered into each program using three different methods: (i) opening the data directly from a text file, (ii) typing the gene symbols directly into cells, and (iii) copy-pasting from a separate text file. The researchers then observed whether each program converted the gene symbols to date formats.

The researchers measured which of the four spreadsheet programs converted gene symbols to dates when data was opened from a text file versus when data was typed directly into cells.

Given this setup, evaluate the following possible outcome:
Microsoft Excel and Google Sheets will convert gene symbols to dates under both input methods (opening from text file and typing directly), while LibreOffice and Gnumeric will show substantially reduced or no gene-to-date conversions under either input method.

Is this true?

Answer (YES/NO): NO